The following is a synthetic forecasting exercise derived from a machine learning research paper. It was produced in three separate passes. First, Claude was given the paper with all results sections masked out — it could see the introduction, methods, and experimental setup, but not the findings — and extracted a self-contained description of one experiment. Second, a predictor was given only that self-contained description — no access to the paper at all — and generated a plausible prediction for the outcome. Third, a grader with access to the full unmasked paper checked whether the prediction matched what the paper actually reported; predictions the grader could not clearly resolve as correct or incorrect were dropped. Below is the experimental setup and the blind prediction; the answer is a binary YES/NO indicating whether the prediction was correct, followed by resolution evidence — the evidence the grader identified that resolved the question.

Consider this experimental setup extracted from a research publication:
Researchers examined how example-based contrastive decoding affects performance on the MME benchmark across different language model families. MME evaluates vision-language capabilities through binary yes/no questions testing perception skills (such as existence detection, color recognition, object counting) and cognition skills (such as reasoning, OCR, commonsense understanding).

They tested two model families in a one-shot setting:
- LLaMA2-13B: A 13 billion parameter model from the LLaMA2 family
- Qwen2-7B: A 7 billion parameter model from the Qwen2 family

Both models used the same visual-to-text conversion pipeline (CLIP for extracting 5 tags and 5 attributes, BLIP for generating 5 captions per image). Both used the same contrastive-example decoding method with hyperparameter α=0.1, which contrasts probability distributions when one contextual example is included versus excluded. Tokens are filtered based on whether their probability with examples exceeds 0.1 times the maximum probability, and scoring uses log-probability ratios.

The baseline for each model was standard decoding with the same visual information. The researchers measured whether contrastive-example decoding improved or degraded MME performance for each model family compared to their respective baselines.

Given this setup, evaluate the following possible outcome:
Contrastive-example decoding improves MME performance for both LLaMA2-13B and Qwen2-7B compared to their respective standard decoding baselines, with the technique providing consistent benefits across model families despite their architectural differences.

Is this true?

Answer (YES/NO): NO